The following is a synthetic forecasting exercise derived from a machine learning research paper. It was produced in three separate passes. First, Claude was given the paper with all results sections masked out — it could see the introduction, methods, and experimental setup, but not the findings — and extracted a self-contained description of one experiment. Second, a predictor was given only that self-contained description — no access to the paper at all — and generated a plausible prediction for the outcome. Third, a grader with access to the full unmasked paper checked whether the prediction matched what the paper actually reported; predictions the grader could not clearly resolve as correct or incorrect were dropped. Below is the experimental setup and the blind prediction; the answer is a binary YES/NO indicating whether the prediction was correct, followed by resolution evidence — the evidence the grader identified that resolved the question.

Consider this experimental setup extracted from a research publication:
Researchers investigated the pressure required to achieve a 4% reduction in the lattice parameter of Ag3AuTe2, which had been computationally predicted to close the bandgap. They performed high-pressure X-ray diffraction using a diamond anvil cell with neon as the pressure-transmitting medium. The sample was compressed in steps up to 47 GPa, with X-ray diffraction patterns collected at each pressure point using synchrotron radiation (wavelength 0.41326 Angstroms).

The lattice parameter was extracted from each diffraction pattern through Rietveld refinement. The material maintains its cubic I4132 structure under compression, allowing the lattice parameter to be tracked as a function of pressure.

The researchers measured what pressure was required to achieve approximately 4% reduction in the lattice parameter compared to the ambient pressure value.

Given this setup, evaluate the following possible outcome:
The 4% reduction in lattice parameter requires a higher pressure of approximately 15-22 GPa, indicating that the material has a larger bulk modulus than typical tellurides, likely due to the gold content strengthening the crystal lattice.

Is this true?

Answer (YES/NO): NO